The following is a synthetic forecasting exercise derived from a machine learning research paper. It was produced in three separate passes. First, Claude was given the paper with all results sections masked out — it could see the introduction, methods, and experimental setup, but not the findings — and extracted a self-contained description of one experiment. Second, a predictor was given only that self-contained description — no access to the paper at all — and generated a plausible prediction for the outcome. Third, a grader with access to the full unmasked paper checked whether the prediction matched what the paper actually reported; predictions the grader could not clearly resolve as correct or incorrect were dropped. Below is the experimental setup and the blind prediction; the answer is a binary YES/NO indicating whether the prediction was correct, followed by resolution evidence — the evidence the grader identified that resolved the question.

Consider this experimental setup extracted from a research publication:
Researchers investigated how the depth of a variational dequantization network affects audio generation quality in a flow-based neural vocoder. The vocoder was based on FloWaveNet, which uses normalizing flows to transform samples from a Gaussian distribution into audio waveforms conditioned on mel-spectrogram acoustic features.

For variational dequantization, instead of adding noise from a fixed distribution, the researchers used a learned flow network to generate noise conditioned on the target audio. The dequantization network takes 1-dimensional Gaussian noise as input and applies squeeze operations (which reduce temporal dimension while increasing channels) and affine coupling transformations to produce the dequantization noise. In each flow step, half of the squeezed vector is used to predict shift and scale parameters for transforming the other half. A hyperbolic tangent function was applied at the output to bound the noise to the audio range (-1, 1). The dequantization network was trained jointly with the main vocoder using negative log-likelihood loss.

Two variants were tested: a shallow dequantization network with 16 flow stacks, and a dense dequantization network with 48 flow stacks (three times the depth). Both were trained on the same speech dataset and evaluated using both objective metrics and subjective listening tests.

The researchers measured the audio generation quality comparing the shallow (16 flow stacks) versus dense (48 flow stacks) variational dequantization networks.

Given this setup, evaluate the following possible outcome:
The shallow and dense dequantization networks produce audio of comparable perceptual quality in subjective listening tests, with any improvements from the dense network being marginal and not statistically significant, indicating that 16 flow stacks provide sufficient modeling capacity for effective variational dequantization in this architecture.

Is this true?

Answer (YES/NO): NO